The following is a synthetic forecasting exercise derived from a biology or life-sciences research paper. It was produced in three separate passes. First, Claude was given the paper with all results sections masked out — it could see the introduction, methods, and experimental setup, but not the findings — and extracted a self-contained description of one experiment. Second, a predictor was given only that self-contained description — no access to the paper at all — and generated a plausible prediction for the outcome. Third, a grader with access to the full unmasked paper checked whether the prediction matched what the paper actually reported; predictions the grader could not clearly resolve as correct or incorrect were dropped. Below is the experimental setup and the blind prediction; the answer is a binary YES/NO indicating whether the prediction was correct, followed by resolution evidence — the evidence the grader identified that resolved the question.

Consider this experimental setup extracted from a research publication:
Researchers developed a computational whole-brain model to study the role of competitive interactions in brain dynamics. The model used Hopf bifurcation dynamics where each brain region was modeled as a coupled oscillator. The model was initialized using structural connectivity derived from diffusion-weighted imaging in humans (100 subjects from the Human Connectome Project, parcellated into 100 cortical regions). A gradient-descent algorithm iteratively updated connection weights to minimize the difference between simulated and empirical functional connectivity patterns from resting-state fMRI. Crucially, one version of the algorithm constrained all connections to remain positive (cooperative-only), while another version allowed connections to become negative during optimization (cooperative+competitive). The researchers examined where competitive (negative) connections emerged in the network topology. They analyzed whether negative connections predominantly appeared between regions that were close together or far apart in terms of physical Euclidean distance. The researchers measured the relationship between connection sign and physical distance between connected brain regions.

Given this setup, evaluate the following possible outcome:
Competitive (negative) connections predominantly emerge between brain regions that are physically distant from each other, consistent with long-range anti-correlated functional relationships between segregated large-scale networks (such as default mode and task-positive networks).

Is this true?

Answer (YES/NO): YES